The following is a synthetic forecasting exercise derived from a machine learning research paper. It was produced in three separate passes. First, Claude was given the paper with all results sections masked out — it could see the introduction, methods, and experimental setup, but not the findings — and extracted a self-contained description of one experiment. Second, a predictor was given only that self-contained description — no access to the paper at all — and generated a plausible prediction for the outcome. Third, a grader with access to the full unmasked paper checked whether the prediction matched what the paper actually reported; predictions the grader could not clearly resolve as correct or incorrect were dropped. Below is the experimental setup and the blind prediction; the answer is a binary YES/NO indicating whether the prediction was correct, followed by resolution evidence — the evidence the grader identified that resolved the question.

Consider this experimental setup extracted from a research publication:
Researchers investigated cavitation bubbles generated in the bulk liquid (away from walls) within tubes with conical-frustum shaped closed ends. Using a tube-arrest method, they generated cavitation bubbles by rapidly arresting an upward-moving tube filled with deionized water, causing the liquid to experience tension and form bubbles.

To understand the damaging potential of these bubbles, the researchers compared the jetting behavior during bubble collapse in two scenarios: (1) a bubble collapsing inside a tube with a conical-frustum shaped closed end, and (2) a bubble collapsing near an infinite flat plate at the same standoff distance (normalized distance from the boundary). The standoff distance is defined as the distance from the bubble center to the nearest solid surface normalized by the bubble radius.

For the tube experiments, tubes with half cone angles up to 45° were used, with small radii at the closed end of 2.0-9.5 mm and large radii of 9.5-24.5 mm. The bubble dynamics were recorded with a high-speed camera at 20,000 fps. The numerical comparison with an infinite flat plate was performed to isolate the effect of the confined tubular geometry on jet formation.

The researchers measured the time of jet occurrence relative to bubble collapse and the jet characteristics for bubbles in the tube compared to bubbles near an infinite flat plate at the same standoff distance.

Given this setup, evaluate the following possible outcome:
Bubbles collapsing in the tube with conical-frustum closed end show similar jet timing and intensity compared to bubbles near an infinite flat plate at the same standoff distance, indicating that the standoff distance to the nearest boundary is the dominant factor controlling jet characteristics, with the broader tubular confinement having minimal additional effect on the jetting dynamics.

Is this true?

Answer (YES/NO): NO